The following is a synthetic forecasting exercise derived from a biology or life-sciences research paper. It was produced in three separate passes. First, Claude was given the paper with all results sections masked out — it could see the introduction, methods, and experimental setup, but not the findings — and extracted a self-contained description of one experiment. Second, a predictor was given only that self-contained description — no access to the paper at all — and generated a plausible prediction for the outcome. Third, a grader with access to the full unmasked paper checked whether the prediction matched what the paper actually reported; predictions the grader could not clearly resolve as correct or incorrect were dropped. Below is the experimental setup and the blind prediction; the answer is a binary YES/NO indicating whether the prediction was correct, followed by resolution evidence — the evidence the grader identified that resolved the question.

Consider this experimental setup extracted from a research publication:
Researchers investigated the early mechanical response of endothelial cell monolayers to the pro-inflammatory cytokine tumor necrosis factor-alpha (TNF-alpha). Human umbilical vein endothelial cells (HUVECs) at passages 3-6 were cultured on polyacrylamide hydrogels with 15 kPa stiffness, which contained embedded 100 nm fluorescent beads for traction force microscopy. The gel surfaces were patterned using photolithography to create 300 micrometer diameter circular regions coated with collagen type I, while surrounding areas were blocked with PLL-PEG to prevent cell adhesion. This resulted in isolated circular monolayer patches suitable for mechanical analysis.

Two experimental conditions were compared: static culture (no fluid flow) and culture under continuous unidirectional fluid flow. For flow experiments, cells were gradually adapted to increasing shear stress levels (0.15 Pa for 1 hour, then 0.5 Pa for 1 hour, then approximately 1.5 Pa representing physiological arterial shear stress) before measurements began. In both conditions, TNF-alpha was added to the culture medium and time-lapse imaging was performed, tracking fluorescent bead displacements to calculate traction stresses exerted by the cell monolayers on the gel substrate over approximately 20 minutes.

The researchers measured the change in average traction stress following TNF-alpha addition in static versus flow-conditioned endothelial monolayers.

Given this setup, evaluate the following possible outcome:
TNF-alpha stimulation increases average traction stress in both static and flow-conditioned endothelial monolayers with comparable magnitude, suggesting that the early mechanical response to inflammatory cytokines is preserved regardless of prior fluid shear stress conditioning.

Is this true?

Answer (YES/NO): YES